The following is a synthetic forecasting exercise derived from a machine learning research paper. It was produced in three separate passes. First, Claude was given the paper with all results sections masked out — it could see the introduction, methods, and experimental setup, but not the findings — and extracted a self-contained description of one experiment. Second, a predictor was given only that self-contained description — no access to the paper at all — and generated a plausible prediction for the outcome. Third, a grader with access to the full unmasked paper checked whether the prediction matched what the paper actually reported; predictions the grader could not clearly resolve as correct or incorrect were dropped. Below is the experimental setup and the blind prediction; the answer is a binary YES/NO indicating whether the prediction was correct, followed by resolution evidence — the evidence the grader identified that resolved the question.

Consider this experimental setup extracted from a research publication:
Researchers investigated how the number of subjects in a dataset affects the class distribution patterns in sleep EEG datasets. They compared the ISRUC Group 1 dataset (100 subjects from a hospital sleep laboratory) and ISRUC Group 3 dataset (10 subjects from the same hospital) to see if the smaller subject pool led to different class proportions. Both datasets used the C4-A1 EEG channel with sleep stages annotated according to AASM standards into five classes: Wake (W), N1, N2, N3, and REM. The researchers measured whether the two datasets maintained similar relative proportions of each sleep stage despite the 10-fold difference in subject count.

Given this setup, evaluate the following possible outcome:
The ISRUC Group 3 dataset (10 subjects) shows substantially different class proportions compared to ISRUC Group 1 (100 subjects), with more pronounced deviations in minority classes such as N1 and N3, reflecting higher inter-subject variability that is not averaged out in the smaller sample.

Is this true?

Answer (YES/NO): NO